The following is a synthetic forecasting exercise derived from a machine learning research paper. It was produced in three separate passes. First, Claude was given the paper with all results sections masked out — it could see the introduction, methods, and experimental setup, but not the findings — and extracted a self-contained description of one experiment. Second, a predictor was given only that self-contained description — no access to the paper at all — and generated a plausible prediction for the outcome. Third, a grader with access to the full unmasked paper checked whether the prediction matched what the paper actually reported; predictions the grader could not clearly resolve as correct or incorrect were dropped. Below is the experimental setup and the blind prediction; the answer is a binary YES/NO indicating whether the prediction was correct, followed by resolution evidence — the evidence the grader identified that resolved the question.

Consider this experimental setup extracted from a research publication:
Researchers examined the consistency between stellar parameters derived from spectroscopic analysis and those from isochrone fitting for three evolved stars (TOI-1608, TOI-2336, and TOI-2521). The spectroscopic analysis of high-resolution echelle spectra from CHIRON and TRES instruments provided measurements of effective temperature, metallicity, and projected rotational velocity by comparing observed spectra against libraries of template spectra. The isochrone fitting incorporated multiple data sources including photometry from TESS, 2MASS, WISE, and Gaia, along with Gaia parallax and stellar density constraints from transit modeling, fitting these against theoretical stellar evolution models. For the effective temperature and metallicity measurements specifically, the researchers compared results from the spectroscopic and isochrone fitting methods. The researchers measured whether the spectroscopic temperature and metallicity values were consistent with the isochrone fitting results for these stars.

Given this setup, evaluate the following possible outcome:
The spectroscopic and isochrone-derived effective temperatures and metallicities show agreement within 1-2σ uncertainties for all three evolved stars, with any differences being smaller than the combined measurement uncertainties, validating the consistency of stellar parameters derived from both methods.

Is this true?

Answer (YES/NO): YES